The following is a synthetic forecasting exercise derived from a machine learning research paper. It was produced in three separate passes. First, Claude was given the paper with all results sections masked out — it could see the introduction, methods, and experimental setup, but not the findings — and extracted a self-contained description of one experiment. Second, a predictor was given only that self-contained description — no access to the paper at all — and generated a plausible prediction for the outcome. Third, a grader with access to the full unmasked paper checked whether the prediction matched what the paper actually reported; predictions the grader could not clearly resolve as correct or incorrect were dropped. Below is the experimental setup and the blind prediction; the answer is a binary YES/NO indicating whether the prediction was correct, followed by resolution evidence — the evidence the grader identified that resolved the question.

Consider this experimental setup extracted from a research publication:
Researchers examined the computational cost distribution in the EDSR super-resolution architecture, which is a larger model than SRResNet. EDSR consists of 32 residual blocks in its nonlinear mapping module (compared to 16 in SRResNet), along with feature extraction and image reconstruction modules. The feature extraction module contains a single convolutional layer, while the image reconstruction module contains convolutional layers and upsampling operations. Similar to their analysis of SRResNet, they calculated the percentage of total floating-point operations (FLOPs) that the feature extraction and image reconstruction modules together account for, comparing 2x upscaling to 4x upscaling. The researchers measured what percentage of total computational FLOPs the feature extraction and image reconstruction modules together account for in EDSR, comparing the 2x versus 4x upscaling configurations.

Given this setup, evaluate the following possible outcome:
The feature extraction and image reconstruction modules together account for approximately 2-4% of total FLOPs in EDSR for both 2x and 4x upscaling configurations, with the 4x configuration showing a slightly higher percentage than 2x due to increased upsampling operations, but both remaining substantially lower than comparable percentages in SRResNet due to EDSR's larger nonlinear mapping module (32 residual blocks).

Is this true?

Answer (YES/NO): NO